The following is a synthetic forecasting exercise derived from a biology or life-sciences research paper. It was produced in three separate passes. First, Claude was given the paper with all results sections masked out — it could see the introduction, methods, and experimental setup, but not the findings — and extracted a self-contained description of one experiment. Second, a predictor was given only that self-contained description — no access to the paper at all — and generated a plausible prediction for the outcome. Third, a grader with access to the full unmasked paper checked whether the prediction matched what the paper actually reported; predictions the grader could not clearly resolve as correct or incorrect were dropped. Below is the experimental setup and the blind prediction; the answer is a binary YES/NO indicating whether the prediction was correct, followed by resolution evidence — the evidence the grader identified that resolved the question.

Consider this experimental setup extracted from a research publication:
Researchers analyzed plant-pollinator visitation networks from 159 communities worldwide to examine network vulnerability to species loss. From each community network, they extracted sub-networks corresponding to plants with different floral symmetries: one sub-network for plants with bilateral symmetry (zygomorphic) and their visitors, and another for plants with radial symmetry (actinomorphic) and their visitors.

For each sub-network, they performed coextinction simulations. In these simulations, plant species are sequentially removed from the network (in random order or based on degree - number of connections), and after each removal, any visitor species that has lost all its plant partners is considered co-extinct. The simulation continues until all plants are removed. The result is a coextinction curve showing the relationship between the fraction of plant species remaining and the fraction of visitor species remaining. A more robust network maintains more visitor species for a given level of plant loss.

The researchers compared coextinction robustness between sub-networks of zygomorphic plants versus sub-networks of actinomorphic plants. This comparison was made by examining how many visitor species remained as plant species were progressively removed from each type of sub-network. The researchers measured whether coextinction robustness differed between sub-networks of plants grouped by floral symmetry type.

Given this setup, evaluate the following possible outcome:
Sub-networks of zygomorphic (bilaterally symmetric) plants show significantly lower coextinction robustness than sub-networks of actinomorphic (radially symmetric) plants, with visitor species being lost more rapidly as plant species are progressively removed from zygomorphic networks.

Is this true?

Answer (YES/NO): YES